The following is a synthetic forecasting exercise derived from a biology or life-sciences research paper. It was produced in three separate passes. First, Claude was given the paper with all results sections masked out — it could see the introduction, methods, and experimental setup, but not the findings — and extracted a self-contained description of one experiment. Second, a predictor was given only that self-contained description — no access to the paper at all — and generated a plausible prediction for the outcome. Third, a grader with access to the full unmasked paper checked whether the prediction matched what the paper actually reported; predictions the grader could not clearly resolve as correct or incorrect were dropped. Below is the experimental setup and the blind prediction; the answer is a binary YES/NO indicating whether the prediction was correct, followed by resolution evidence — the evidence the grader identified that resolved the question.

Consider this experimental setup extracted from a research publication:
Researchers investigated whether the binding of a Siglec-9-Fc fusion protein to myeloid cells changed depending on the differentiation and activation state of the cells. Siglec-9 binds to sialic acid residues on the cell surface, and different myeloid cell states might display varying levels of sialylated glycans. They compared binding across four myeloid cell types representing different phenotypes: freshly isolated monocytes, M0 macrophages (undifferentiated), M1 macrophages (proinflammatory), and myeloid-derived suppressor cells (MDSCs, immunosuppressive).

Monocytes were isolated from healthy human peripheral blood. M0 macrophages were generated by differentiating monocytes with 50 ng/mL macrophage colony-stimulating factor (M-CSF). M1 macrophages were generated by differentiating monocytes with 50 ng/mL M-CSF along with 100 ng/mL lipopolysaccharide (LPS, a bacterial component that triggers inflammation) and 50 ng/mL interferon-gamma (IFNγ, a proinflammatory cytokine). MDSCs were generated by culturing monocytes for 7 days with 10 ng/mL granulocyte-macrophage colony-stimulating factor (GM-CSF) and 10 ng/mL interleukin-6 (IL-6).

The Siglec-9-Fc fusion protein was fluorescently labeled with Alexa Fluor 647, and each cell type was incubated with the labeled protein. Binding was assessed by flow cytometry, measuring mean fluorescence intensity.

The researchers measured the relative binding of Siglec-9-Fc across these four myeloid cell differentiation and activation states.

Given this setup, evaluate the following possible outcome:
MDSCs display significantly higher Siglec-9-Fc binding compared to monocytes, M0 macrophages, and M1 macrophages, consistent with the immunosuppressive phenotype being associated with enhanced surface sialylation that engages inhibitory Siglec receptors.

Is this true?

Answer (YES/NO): YES